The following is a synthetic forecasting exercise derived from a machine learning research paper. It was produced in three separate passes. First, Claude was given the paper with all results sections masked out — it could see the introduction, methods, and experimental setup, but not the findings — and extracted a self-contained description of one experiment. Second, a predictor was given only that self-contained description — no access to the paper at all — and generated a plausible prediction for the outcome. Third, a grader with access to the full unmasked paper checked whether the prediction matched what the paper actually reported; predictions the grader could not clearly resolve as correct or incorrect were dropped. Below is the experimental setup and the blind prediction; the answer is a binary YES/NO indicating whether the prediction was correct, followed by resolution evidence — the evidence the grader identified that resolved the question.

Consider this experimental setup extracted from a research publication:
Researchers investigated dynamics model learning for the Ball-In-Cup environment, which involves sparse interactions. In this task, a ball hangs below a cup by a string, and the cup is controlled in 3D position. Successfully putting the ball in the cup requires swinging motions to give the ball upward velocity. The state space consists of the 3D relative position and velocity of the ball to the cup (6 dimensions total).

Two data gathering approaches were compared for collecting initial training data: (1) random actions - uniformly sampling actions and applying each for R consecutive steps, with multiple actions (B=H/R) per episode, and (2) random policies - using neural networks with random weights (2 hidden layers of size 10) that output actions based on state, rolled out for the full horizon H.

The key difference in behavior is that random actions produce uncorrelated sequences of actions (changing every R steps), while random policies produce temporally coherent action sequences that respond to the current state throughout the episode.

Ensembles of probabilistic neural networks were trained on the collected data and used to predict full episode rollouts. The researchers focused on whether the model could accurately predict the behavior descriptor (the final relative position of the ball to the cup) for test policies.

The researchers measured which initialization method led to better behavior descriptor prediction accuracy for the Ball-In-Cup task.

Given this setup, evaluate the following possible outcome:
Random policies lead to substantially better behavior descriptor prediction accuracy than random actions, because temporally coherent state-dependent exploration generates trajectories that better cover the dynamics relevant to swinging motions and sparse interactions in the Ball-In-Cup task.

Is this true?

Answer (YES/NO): YES